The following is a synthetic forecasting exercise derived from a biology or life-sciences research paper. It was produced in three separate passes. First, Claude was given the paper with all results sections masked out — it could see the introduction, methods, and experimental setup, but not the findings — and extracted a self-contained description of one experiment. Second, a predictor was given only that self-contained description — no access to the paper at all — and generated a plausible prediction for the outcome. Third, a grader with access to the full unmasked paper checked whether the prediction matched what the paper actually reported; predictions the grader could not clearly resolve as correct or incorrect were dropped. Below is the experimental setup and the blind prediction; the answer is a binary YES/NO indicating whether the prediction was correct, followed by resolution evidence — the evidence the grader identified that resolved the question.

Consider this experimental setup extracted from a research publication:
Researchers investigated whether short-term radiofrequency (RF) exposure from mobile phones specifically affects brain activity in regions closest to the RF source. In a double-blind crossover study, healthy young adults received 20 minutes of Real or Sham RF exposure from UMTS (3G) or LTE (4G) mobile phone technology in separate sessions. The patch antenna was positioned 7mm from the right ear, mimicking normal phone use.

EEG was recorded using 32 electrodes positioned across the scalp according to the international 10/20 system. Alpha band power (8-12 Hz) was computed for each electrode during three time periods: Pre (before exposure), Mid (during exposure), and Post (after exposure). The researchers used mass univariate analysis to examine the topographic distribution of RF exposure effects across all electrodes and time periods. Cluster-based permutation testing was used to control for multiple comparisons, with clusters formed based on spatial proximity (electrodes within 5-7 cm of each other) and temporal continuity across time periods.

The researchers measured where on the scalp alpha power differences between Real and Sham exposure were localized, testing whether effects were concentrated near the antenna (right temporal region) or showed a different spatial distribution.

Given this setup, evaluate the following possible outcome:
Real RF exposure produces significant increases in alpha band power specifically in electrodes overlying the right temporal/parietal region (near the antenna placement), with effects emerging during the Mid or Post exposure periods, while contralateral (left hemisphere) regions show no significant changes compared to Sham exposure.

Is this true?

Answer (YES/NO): NO